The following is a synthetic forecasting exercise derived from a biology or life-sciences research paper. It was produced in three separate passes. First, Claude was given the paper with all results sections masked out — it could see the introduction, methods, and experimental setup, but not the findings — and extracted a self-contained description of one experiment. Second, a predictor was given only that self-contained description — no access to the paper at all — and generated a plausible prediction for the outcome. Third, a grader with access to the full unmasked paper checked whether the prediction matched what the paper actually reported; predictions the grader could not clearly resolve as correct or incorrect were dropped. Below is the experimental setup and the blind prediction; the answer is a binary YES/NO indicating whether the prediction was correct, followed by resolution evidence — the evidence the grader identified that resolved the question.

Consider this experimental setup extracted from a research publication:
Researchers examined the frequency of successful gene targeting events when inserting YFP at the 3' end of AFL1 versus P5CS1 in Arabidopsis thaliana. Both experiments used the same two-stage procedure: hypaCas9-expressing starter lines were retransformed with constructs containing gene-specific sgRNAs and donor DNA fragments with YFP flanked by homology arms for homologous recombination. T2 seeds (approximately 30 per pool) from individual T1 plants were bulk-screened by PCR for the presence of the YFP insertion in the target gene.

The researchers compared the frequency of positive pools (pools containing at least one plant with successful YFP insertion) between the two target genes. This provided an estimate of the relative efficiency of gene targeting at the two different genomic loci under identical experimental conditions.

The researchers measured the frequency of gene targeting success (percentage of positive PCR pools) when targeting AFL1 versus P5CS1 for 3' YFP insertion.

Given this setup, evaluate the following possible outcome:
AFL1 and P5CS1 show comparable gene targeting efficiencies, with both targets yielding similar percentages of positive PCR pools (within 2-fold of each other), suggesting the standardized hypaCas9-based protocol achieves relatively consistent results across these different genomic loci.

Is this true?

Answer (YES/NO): NO